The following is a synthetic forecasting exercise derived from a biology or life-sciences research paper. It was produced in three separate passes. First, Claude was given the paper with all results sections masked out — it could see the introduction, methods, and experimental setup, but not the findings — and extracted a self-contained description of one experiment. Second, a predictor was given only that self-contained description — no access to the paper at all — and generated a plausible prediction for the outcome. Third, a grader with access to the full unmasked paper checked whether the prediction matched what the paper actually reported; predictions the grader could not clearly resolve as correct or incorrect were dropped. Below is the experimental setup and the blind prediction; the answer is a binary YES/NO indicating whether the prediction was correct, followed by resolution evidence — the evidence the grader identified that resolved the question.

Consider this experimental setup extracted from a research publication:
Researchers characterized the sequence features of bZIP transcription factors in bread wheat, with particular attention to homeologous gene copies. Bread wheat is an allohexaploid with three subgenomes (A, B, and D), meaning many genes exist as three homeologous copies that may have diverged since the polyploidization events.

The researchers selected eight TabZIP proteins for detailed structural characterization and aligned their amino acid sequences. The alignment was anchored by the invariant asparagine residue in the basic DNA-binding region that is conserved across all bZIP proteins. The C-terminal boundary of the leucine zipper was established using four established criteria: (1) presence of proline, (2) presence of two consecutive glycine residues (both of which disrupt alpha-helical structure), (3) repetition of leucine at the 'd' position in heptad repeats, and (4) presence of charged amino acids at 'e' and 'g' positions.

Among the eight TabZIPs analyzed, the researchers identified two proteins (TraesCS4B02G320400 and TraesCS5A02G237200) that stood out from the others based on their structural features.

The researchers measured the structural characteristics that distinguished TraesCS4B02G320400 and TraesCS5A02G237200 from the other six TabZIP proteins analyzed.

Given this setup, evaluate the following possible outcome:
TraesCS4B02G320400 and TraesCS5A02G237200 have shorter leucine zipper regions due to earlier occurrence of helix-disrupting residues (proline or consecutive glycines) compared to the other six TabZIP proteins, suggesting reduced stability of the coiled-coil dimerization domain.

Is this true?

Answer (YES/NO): NO